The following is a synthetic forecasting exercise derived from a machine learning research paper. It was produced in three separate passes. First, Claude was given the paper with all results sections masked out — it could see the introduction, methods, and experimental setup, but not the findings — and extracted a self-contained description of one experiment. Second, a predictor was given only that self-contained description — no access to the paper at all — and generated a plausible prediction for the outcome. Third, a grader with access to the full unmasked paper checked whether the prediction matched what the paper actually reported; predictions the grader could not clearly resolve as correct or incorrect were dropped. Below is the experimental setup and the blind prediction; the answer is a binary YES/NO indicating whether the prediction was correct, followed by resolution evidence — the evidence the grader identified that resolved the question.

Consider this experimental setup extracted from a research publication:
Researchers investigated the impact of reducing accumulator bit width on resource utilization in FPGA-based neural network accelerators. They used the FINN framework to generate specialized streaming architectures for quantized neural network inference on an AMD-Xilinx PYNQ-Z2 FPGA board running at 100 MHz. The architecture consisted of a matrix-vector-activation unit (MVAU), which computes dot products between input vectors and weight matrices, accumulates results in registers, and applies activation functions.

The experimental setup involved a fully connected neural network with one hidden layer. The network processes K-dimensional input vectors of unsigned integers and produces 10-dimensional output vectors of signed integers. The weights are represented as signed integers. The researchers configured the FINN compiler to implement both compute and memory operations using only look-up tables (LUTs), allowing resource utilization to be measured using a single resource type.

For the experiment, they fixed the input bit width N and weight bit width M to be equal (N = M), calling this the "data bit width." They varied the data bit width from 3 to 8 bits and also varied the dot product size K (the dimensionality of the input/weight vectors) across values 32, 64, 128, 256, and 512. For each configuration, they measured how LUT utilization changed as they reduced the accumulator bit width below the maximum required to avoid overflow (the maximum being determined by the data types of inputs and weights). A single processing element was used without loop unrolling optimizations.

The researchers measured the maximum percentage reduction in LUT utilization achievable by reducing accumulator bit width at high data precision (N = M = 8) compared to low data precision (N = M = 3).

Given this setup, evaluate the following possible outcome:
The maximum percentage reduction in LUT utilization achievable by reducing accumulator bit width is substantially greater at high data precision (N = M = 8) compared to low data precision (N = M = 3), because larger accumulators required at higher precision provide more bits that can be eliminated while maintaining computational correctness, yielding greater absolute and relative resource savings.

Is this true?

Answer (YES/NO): YES